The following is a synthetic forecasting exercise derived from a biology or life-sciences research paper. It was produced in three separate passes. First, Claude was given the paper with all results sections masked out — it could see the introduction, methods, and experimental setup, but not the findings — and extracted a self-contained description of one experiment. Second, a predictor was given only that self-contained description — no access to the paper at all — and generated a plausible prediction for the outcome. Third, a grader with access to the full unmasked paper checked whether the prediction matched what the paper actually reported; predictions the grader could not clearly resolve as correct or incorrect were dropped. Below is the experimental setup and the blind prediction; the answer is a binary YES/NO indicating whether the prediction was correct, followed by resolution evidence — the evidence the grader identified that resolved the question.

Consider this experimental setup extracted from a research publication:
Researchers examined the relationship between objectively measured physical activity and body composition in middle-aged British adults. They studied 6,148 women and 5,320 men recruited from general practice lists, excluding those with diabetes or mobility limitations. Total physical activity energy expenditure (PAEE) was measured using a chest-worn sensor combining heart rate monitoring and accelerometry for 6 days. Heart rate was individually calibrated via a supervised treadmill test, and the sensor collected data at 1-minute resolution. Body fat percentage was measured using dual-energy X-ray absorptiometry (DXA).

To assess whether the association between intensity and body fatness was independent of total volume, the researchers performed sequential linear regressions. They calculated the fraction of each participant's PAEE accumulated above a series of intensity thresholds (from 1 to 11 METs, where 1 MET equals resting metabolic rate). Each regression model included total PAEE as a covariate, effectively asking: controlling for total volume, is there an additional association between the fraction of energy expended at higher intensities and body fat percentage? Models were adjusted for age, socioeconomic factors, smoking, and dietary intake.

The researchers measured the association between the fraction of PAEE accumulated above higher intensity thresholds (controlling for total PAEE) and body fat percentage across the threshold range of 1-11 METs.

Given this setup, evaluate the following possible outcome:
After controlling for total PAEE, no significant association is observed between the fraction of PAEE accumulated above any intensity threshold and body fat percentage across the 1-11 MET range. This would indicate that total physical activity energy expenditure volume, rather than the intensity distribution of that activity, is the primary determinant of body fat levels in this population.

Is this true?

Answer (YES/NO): NO